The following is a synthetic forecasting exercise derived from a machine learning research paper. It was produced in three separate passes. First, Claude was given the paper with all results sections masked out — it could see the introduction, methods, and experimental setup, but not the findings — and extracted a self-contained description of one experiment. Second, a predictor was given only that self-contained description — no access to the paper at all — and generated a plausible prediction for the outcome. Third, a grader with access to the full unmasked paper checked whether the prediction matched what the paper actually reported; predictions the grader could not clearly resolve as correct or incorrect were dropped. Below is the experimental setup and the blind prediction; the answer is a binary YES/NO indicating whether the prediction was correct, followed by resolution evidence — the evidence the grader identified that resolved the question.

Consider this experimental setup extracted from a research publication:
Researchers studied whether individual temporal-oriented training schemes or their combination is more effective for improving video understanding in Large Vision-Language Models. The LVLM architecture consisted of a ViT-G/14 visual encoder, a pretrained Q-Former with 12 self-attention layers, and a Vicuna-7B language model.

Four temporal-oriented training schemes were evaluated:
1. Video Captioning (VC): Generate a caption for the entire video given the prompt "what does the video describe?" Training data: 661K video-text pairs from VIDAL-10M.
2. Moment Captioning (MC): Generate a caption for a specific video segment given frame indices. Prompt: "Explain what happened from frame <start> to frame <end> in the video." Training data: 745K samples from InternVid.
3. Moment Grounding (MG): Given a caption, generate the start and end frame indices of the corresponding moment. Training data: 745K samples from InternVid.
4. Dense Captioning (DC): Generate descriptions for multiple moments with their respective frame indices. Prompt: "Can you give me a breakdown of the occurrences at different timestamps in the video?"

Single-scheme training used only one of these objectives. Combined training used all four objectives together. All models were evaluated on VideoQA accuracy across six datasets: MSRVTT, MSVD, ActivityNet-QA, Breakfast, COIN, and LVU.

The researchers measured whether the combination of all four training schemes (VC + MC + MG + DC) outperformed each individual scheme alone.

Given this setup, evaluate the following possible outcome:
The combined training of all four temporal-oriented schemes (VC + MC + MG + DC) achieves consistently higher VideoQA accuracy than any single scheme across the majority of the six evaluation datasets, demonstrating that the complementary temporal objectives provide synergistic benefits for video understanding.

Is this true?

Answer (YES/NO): YES